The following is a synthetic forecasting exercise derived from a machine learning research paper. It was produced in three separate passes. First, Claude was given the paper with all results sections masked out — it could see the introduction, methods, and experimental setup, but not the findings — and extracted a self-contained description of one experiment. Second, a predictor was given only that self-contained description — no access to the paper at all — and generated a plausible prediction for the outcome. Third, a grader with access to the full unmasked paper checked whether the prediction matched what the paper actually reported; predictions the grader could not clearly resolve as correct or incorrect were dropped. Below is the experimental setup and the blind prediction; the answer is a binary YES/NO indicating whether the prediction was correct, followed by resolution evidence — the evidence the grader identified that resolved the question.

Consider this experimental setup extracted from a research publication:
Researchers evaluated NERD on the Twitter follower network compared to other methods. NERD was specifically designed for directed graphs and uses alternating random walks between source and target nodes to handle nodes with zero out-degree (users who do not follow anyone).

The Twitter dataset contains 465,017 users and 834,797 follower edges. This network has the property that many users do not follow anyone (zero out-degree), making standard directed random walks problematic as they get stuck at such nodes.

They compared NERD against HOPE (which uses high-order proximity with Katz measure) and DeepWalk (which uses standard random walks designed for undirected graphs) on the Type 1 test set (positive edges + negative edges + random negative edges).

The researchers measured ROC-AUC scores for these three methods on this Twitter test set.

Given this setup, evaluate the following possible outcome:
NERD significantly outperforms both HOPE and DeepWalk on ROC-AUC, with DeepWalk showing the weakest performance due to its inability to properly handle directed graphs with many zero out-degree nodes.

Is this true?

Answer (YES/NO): YES